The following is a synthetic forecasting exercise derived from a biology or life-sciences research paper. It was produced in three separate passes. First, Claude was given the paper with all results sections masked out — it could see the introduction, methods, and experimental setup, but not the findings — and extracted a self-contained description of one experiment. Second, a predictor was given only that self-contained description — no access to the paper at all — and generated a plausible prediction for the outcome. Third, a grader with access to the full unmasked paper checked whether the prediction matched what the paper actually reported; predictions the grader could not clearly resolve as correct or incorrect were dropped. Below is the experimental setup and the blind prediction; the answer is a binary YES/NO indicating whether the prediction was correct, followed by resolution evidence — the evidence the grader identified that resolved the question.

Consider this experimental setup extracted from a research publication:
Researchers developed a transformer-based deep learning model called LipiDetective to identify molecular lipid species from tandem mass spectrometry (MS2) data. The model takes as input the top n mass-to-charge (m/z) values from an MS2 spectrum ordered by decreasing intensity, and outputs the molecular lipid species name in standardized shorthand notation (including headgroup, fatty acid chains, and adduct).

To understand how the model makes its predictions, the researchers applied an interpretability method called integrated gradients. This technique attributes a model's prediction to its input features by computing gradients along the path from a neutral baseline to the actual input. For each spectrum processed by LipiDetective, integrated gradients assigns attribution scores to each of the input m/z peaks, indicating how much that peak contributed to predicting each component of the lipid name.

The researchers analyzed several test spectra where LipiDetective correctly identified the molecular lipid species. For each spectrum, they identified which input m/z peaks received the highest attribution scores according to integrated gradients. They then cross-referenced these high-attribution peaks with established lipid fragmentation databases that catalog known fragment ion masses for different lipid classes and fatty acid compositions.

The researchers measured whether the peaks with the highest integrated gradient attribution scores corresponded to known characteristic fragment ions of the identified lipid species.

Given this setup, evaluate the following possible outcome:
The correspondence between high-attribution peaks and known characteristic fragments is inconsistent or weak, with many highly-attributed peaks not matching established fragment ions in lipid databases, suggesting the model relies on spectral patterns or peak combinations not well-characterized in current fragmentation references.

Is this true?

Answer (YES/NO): NO